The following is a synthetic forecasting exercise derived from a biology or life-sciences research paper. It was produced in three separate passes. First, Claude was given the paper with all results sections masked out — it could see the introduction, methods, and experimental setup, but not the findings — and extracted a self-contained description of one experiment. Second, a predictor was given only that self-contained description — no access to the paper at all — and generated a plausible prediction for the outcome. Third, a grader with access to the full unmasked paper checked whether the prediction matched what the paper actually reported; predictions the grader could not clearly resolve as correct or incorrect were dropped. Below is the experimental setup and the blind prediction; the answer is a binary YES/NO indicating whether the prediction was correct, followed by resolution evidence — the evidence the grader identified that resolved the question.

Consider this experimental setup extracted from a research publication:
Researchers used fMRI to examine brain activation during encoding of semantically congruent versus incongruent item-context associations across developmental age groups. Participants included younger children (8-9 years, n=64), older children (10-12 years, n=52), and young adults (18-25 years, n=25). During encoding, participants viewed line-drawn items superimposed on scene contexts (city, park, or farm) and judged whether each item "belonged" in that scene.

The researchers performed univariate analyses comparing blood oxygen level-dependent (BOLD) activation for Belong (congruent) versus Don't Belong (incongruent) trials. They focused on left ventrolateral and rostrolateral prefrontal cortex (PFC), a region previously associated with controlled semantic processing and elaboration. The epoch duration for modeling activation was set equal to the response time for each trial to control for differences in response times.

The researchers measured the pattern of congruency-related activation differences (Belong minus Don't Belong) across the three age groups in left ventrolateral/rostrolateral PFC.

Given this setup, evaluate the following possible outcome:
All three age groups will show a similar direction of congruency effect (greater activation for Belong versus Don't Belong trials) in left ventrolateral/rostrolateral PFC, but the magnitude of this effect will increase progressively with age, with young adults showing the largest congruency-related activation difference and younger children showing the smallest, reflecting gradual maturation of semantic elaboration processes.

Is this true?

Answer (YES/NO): NO